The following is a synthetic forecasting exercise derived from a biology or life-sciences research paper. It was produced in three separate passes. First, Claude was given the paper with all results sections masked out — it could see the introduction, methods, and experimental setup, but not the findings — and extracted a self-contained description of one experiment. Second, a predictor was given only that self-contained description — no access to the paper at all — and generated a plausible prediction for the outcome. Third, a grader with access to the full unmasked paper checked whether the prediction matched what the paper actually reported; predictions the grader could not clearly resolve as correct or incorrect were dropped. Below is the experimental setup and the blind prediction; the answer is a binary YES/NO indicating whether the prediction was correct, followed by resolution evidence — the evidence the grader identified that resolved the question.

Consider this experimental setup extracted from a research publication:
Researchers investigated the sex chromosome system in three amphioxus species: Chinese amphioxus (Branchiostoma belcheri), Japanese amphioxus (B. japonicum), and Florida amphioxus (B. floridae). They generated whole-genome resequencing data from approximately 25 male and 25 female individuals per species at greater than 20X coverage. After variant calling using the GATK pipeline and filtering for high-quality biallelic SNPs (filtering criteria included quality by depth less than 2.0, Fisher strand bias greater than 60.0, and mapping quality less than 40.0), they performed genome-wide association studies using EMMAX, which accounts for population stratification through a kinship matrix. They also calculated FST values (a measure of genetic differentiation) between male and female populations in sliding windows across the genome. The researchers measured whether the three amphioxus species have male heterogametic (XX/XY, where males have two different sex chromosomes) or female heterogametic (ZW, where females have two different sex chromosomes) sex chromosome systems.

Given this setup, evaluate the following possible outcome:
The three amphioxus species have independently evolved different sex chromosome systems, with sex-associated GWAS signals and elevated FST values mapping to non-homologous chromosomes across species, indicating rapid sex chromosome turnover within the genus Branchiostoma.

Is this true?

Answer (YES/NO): YES